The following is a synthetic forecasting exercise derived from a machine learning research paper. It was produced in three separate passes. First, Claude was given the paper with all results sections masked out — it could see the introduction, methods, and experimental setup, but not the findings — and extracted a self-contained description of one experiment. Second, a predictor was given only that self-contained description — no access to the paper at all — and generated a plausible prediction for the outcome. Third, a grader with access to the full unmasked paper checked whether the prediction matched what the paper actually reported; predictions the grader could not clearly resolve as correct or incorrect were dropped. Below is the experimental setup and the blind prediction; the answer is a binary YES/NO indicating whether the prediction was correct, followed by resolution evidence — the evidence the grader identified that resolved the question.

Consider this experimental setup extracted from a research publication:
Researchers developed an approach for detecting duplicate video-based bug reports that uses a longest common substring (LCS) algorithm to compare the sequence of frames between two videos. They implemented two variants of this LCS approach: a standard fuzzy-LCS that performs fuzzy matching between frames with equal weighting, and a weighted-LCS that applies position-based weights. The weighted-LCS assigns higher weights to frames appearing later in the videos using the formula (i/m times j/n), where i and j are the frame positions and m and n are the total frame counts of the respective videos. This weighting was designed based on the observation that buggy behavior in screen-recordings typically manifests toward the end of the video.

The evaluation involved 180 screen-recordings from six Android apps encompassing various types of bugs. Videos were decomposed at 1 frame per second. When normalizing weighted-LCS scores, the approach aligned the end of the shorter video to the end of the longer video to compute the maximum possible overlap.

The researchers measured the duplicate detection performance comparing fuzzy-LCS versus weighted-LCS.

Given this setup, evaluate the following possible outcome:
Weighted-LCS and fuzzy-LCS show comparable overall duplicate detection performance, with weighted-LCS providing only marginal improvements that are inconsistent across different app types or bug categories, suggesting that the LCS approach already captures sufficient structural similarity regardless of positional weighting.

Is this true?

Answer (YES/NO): NO